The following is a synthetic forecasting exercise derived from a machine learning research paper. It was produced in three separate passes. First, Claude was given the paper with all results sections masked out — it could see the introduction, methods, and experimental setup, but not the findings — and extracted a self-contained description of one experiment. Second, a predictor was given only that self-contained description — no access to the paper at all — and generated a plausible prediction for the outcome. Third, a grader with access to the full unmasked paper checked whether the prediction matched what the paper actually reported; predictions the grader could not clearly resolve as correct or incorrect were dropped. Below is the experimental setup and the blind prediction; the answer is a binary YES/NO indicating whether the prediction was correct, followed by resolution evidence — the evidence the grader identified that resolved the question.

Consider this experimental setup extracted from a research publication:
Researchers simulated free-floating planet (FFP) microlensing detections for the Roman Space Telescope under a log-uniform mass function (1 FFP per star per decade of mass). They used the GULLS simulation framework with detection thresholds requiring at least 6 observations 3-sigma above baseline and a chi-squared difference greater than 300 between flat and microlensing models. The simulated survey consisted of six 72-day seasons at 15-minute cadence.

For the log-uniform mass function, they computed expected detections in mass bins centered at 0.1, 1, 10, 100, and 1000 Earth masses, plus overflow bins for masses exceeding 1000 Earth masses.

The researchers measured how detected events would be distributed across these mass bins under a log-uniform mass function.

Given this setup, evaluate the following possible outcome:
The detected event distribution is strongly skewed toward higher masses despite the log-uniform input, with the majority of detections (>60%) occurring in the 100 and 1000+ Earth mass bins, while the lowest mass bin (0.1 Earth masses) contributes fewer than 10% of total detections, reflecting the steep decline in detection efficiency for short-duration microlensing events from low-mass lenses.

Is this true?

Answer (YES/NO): YES